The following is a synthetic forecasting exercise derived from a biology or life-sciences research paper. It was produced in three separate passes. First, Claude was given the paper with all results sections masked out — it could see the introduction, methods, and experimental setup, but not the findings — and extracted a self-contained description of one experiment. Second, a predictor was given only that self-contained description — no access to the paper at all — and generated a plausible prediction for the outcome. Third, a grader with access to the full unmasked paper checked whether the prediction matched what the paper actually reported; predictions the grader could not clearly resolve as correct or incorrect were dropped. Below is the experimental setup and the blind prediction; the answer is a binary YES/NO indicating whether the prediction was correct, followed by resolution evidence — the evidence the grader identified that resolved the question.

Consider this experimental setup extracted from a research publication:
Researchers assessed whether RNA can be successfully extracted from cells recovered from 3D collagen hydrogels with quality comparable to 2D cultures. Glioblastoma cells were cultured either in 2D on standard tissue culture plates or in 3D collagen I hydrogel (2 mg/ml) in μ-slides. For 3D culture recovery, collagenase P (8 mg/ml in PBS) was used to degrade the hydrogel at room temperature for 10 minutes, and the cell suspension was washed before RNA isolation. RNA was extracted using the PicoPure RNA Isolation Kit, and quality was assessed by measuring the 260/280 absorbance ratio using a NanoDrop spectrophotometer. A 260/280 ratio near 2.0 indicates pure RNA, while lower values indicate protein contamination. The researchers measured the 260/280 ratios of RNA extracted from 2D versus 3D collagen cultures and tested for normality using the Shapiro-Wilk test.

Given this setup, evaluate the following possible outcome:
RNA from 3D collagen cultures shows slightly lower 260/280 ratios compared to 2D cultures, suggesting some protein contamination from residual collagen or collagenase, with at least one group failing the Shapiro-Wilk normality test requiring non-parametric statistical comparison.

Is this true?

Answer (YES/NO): NO